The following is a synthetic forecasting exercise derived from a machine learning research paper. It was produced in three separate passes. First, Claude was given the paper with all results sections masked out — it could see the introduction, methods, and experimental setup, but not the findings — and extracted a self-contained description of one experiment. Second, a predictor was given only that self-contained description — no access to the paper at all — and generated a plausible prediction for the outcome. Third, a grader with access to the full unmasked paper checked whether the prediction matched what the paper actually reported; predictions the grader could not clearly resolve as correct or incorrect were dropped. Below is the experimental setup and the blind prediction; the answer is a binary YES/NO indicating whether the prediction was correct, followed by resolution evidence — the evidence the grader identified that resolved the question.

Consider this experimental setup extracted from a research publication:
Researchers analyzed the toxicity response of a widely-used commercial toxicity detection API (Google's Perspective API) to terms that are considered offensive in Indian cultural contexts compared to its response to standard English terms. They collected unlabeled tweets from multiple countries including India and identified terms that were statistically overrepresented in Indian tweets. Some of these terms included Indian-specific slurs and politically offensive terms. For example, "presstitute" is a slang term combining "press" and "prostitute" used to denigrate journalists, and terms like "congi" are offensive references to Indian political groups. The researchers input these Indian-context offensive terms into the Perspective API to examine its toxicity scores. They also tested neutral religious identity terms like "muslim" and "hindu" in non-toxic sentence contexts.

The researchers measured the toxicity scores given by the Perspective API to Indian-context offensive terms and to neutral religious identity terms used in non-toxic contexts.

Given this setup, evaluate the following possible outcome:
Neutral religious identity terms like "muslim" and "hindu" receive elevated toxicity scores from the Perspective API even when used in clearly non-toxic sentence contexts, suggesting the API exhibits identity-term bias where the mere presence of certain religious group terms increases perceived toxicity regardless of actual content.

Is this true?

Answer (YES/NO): YES